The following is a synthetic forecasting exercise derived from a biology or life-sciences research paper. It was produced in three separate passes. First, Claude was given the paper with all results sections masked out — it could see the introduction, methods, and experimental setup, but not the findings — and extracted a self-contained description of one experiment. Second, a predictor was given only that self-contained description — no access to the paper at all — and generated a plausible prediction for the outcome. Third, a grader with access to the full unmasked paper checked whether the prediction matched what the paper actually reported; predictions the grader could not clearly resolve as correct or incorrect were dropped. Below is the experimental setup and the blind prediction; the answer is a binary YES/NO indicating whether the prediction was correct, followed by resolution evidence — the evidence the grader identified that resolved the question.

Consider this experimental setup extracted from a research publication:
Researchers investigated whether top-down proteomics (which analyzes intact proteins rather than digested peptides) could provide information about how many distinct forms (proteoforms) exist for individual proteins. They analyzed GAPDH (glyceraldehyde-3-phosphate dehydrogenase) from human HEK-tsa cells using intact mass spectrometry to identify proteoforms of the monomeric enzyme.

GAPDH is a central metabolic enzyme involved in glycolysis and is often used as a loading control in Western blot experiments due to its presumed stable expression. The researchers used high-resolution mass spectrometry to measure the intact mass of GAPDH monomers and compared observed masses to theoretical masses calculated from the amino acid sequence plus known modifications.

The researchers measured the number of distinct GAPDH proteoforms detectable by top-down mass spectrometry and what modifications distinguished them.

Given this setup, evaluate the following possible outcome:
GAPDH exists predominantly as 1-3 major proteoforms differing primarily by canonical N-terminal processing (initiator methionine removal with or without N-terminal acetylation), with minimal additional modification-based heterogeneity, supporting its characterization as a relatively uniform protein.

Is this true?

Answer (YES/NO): NO